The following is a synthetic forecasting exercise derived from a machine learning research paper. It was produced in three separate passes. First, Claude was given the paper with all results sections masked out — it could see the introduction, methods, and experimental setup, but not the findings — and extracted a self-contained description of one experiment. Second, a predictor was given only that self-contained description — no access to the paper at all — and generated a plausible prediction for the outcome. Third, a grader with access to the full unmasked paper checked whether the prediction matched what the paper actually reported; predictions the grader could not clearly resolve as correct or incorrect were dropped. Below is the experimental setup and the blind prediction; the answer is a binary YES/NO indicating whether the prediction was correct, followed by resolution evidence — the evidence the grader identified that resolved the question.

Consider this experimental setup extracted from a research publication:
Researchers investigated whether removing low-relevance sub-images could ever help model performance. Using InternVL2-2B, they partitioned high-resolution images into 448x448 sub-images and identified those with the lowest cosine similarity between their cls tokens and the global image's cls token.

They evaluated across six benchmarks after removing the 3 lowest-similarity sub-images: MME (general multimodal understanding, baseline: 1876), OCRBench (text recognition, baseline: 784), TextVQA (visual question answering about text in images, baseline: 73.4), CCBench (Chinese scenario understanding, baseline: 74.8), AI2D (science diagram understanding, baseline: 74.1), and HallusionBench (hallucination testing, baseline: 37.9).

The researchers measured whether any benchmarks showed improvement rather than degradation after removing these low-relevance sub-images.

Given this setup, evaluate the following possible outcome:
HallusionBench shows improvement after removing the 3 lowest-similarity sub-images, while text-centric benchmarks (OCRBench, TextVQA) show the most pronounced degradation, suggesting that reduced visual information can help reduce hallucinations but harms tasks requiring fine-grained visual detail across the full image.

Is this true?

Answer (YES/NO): NO